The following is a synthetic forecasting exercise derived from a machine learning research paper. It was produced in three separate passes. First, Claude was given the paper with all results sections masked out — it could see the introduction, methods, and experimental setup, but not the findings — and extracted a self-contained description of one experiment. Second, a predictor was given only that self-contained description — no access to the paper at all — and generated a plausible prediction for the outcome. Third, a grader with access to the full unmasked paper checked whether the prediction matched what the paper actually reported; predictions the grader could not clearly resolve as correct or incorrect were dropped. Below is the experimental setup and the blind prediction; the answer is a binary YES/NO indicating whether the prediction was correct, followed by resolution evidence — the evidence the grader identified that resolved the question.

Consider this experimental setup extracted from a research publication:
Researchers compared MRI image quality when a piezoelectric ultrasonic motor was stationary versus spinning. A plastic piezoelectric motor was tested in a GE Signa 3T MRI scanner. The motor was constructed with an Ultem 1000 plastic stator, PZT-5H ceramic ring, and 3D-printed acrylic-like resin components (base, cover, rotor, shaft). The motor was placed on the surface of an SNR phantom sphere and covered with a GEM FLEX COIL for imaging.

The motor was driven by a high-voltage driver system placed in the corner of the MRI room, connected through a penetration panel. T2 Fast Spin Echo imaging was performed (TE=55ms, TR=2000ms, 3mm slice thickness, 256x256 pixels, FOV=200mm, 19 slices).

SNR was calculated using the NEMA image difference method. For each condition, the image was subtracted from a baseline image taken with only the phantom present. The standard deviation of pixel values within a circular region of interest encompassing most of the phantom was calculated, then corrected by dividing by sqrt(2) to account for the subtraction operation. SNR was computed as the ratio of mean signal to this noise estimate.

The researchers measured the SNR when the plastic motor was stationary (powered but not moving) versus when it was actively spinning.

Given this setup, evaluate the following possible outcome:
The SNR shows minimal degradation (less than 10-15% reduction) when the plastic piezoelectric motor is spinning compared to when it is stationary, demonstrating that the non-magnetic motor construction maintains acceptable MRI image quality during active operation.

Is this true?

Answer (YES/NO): NO